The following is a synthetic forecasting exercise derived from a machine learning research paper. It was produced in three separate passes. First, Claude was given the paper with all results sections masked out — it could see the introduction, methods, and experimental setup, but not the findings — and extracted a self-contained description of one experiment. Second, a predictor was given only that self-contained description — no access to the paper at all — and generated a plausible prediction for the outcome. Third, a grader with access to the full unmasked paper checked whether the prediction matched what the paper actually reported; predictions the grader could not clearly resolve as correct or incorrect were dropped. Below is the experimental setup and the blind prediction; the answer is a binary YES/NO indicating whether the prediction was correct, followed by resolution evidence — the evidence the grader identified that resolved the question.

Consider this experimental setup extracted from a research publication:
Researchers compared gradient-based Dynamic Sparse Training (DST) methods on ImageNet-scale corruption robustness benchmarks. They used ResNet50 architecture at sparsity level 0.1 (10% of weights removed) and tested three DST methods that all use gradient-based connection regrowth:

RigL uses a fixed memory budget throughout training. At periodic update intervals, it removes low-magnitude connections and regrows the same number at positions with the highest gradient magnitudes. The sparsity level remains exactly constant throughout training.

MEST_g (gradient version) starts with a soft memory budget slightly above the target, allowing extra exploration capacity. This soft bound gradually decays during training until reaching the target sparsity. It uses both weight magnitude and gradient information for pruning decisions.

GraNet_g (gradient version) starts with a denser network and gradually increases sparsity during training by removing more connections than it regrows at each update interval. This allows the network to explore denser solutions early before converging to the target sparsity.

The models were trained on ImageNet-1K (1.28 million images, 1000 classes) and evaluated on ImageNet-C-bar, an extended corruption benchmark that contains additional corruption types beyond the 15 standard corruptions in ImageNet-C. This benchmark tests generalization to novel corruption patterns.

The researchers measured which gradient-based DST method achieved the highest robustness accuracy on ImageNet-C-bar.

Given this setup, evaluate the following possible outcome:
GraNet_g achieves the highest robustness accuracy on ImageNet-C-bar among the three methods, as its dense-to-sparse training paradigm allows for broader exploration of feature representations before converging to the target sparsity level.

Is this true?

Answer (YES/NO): NO